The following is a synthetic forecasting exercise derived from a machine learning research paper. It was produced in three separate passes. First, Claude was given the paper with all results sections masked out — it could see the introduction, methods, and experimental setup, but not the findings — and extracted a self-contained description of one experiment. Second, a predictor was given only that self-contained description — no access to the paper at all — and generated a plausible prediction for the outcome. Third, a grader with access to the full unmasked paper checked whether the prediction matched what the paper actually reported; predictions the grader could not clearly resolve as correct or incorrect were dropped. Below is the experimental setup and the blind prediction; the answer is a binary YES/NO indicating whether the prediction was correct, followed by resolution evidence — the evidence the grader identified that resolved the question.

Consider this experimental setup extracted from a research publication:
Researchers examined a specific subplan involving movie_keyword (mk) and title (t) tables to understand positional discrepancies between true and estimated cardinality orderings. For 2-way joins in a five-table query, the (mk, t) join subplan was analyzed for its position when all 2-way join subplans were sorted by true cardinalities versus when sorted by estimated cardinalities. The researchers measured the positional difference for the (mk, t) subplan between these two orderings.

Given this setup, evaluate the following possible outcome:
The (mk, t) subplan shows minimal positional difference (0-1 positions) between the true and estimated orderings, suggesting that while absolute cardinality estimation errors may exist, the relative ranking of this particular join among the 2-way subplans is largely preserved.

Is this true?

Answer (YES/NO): YES